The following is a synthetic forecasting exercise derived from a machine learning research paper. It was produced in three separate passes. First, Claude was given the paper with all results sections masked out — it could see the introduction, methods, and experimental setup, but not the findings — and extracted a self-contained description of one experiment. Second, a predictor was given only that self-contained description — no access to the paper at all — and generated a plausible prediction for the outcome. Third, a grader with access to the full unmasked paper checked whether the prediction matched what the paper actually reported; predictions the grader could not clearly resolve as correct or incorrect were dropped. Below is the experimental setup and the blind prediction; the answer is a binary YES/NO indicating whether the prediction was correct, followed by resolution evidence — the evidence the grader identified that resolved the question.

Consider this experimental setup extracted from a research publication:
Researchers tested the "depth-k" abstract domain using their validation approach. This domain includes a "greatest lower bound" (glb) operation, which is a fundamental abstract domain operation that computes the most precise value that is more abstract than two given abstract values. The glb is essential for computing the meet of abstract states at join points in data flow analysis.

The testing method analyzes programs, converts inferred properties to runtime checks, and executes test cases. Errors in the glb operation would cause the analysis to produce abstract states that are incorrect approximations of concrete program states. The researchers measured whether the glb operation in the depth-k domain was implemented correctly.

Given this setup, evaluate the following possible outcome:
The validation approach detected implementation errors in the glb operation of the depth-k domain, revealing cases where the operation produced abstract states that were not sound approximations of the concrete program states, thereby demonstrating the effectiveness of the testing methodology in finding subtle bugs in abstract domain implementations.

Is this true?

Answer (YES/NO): YES